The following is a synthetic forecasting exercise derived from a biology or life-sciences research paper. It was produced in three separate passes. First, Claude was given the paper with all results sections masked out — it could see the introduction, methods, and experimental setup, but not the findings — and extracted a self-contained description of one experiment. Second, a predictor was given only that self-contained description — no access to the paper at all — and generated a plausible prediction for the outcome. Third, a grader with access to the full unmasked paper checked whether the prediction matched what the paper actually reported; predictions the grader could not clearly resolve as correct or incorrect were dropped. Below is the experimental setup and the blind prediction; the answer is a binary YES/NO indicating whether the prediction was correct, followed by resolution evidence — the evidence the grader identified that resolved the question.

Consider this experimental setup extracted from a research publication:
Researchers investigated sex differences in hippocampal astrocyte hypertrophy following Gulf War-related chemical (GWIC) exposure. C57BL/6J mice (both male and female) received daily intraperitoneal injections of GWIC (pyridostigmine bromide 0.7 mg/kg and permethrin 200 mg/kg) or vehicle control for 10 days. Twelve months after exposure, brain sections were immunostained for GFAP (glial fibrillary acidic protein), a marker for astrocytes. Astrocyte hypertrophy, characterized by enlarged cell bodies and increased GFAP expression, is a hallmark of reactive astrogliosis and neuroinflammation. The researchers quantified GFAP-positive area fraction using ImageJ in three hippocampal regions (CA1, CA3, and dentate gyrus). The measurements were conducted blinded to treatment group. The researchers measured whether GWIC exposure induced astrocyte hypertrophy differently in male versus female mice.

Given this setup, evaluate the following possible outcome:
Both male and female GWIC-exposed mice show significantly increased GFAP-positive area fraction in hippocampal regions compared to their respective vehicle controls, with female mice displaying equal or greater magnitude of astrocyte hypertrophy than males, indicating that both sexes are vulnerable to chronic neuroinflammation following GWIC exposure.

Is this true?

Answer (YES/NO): YES